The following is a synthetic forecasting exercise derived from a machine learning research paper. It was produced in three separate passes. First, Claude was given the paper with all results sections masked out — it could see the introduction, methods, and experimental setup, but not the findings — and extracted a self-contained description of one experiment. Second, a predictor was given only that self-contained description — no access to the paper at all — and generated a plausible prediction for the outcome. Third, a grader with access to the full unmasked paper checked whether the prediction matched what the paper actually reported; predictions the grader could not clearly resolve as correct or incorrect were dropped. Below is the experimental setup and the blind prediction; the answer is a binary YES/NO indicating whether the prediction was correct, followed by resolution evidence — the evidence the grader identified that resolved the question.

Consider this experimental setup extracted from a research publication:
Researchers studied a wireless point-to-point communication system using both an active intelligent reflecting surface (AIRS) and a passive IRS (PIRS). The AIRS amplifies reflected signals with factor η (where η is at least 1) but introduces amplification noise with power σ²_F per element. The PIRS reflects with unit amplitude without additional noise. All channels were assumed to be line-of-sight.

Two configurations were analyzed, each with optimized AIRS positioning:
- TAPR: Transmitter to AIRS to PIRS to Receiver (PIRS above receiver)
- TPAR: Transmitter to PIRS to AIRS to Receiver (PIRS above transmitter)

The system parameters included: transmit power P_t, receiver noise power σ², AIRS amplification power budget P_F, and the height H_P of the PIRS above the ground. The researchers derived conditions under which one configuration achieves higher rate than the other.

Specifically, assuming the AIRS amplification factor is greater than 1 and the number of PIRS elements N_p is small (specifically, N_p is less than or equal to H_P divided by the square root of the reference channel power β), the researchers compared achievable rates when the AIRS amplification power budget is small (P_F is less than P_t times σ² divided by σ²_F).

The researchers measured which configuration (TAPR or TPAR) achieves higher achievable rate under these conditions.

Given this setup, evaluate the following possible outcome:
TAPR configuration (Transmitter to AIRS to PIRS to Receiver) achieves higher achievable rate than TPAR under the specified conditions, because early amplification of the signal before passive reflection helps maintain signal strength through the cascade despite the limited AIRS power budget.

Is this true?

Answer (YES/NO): YES